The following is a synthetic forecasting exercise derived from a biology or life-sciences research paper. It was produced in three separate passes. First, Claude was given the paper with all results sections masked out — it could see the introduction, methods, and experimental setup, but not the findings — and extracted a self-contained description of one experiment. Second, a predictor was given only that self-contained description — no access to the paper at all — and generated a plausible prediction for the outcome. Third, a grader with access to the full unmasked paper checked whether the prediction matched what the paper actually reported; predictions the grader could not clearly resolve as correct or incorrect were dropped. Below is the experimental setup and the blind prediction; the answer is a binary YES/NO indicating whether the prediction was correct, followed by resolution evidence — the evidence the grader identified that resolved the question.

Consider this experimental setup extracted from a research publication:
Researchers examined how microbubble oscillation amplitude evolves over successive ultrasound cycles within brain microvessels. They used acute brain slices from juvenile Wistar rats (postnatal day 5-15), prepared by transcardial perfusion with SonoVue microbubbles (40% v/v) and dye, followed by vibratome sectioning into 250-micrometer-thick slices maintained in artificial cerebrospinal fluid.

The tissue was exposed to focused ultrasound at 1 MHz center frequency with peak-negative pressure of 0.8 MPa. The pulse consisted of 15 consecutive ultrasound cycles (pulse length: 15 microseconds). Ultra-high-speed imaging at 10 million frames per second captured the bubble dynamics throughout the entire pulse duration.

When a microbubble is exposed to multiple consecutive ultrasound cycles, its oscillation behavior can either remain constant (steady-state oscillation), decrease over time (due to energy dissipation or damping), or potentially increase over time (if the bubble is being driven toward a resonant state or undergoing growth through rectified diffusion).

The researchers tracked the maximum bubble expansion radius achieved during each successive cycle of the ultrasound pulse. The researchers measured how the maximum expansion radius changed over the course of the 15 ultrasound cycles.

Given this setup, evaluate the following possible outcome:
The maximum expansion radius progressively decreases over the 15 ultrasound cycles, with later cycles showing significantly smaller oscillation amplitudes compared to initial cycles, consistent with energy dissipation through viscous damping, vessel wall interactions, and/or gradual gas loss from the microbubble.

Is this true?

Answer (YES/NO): NO